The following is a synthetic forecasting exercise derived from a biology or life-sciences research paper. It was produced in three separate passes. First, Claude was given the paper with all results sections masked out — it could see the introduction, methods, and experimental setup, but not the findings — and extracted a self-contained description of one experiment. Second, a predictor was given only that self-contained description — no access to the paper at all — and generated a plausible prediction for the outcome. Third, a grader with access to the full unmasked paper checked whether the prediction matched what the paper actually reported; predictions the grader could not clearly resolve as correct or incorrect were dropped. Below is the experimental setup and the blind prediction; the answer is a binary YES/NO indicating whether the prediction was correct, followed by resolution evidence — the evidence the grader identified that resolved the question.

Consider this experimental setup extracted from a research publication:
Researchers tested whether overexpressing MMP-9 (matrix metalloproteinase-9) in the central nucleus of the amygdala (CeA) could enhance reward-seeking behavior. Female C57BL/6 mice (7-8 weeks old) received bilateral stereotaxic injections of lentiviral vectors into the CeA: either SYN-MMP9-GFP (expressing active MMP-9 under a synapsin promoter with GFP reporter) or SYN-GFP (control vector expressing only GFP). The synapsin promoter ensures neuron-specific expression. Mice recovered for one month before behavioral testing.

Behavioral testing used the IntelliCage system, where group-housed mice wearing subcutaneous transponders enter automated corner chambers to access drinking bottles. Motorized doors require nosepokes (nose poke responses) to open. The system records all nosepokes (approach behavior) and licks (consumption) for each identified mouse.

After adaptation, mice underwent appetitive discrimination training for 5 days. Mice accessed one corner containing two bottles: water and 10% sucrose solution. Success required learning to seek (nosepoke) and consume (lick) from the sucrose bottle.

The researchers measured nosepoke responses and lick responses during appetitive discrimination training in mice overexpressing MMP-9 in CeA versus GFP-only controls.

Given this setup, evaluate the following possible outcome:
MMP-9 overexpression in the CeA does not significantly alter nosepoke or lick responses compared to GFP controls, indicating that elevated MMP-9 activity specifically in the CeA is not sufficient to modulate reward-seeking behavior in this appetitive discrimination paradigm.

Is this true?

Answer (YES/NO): NO